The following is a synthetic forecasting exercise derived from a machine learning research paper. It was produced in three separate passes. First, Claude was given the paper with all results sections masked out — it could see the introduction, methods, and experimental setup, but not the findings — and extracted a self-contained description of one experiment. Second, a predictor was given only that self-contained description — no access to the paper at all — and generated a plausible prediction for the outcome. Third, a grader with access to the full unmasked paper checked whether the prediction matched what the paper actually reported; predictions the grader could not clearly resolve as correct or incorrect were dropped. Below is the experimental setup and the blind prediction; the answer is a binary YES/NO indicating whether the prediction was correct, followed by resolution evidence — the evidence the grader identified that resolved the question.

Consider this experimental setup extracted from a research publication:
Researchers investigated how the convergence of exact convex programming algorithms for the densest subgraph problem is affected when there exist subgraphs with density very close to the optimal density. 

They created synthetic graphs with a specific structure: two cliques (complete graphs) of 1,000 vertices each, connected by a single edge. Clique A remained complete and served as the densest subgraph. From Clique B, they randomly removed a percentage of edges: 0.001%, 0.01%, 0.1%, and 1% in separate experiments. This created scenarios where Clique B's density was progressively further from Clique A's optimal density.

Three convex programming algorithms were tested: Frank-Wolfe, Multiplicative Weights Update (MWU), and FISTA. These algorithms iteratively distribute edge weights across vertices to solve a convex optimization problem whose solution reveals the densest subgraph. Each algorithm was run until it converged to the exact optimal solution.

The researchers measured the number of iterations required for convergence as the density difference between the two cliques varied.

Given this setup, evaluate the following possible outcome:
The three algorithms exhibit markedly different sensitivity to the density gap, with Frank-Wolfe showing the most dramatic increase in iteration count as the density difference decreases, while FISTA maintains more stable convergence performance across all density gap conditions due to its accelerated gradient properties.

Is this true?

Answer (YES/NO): NO